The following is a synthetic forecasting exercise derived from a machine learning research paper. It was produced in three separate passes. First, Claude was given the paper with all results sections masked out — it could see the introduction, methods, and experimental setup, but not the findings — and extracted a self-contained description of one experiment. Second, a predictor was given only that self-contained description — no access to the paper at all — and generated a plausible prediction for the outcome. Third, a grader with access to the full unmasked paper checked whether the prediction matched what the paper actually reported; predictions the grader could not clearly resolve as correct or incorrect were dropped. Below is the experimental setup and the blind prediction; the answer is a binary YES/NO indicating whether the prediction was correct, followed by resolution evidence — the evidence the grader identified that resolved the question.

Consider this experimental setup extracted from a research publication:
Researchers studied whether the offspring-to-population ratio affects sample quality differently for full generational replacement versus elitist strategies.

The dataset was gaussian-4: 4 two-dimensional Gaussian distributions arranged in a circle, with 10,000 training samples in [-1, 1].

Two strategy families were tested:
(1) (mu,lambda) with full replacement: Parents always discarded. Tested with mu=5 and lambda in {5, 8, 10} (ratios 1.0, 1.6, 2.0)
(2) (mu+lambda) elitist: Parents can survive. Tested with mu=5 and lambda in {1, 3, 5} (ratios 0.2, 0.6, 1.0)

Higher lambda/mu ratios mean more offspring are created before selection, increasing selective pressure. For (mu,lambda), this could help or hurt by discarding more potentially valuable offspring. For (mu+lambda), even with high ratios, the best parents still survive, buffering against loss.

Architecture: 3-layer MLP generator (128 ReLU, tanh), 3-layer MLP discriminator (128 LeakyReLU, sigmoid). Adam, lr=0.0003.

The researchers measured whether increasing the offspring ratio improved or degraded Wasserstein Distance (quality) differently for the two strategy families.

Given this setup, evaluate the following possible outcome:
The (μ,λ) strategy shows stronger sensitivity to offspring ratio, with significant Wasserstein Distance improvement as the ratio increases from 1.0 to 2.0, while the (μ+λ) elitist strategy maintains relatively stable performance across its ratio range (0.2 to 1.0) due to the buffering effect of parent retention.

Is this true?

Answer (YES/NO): NO